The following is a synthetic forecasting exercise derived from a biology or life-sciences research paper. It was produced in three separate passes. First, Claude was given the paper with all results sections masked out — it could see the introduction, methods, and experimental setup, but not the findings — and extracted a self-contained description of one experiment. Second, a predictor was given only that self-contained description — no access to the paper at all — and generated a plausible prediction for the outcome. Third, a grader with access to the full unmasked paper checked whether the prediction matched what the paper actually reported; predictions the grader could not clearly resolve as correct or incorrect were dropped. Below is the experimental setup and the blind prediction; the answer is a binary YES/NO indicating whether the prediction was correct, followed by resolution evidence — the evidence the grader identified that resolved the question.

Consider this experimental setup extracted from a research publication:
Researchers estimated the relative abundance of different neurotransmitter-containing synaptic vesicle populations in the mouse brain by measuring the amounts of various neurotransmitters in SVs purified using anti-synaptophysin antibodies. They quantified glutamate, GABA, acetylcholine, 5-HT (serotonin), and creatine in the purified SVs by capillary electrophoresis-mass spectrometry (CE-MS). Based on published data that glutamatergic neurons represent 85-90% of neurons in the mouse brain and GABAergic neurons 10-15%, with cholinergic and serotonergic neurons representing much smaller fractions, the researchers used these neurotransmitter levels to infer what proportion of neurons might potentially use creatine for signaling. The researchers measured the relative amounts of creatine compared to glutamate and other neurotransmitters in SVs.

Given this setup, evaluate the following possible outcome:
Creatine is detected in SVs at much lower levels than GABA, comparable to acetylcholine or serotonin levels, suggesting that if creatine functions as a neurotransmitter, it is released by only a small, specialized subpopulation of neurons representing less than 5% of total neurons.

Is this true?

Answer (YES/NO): NO